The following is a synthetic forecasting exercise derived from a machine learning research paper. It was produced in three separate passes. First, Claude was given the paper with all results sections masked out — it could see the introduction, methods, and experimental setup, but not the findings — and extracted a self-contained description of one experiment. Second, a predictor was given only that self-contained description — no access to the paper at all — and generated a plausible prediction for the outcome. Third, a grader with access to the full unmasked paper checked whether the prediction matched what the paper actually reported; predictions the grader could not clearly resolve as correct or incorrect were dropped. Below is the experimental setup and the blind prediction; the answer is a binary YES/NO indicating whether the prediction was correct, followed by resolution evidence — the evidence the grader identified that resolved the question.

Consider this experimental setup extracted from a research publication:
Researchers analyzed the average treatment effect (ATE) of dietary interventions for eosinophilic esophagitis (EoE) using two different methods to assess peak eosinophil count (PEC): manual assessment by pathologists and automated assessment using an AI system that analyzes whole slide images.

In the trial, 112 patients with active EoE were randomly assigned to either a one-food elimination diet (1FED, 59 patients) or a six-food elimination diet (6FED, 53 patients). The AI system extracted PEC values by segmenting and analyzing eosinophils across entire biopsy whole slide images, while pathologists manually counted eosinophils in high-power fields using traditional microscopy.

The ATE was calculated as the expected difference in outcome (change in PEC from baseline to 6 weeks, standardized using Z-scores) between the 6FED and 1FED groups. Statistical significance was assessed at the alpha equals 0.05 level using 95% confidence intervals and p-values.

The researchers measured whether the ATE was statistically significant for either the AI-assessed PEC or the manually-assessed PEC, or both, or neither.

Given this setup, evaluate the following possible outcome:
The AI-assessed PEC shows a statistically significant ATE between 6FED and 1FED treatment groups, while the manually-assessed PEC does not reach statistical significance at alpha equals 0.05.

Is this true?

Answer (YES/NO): NO